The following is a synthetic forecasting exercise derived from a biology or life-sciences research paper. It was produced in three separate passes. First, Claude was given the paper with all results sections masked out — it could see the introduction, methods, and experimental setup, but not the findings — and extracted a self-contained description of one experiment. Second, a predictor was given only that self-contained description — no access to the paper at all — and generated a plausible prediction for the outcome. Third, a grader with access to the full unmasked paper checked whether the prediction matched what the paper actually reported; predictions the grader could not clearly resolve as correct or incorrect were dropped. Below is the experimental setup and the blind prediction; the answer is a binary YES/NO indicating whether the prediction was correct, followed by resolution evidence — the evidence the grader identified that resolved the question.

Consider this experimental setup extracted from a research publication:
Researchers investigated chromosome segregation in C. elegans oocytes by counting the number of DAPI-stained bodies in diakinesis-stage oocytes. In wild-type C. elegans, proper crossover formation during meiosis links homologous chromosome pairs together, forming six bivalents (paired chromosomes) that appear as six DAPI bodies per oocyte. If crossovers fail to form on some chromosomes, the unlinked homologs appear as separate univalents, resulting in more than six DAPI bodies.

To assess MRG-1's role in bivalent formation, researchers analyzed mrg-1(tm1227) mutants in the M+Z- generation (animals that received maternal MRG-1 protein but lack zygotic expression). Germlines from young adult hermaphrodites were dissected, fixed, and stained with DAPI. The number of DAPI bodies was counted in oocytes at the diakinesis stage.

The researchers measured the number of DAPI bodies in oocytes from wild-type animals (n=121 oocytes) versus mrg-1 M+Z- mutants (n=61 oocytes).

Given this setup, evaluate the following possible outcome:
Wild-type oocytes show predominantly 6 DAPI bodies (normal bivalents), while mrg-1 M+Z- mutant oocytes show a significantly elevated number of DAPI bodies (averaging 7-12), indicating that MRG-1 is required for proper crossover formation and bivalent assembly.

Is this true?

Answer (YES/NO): NO